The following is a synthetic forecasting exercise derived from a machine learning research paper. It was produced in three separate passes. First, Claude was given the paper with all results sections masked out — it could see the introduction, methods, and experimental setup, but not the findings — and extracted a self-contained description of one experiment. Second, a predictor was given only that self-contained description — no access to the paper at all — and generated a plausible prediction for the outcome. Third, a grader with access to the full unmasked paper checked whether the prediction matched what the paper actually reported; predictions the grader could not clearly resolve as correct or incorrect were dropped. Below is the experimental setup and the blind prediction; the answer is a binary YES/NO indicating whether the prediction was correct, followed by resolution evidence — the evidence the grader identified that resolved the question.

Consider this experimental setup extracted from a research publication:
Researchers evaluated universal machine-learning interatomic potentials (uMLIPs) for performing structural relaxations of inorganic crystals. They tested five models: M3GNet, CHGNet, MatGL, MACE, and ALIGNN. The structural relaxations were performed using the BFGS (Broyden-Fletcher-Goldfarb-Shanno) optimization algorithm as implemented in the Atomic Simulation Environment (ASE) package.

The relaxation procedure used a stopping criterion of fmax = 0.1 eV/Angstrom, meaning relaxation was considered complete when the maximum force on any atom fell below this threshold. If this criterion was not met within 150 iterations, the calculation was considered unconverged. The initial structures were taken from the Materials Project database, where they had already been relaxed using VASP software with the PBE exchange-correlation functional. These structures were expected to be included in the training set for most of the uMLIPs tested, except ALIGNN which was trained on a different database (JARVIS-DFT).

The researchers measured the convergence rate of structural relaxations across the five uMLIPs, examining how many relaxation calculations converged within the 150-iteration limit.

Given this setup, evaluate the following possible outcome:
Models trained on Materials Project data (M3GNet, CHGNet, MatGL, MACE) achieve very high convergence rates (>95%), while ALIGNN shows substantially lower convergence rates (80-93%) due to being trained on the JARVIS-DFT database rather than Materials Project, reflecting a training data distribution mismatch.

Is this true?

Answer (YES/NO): NO